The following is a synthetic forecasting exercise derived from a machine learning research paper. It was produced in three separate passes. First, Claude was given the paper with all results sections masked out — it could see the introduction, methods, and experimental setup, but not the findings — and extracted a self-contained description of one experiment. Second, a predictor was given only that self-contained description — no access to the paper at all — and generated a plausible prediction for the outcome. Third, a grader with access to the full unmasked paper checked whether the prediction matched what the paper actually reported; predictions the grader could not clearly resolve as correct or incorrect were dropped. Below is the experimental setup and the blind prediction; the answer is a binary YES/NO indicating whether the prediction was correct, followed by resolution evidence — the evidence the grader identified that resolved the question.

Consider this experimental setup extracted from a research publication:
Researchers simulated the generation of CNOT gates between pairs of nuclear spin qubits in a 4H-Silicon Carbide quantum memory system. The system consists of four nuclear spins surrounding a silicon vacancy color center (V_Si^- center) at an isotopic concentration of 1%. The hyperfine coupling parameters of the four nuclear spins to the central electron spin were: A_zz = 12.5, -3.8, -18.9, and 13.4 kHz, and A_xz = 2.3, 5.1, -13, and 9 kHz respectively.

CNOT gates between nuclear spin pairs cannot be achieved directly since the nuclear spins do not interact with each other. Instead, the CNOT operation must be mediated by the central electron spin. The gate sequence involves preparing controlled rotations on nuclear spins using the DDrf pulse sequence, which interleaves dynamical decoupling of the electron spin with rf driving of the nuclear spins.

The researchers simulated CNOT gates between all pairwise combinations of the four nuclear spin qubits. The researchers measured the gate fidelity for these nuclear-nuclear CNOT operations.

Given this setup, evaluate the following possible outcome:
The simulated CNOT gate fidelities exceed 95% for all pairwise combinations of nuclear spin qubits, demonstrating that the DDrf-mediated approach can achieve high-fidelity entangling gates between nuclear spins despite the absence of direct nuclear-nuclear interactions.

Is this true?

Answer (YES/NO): NO